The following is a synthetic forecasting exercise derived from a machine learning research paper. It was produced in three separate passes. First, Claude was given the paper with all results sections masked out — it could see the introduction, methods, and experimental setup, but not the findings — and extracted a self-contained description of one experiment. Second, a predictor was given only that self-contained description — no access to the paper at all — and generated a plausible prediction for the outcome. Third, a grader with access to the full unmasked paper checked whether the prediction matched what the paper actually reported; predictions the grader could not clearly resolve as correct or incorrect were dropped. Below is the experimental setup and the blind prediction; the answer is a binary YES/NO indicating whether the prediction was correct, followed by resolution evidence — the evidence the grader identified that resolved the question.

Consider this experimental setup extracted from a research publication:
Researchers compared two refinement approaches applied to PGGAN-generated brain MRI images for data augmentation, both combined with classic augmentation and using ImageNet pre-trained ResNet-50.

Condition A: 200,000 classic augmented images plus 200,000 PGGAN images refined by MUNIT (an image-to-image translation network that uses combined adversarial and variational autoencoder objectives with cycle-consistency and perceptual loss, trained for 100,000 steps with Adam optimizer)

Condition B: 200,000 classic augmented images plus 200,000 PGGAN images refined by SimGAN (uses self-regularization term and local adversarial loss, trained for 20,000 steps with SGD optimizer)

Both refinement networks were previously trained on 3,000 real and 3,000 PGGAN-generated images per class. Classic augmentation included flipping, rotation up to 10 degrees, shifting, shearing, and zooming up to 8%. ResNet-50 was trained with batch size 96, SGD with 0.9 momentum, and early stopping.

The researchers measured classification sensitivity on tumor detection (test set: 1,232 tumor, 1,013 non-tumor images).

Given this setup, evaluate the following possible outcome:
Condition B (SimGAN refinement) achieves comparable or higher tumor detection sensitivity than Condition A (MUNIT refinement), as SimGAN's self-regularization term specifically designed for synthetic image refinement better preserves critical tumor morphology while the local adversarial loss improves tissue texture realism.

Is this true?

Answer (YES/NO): NO